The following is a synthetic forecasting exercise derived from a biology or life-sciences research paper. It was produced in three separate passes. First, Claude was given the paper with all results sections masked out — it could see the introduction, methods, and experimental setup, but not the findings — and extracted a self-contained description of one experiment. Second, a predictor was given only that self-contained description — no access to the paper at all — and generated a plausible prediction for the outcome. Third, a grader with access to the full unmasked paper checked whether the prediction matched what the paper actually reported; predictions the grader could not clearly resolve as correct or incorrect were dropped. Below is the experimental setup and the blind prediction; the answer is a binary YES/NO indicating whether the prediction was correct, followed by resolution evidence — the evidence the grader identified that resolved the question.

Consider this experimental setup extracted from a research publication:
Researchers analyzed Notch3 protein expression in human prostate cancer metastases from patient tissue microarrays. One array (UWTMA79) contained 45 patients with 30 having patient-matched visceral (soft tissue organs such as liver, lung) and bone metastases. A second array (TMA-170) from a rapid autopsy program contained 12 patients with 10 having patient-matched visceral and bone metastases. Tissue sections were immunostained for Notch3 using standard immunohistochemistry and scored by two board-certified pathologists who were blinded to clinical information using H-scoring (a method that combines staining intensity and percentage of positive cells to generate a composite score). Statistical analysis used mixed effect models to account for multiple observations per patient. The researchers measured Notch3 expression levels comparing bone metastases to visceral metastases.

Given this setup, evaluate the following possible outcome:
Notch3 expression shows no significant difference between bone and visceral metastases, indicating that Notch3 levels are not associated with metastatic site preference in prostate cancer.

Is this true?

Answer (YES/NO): NO